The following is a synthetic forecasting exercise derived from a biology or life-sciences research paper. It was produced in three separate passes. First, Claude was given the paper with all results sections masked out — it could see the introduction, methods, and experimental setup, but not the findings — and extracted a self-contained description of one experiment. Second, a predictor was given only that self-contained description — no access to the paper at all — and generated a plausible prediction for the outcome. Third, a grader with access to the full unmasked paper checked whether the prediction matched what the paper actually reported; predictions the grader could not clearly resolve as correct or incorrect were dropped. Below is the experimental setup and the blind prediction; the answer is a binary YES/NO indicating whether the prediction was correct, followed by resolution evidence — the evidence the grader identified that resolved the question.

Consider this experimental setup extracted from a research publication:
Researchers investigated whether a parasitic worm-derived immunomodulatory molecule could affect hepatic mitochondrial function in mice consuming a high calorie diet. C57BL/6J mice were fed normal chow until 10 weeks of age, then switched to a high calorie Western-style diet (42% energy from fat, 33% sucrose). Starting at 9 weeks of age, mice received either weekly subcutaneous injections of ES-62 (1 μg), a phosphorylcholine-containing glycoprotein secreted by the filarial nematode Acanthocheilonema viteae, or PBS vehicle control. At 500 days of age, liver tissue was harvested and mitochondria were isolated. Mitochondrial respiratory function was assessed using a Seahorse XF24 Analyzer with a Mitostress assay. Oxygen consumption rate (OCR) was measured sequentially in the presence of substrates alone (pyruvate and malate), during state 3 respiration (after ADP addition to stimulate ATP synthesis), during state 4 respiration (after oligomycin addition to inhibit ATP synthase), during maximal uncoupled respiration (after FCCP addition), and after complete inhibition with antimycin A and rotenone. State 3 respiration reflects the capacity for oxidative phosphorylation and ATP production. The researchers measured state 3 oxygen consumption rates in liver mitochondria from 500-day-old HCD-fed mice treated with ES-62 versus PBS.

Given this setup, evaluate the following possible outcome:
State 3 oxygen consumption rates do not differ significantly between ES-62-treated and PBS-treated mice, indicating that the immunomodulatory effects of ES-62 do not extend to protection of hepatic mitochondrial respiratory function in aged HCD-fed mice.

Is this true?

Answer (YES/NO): YES